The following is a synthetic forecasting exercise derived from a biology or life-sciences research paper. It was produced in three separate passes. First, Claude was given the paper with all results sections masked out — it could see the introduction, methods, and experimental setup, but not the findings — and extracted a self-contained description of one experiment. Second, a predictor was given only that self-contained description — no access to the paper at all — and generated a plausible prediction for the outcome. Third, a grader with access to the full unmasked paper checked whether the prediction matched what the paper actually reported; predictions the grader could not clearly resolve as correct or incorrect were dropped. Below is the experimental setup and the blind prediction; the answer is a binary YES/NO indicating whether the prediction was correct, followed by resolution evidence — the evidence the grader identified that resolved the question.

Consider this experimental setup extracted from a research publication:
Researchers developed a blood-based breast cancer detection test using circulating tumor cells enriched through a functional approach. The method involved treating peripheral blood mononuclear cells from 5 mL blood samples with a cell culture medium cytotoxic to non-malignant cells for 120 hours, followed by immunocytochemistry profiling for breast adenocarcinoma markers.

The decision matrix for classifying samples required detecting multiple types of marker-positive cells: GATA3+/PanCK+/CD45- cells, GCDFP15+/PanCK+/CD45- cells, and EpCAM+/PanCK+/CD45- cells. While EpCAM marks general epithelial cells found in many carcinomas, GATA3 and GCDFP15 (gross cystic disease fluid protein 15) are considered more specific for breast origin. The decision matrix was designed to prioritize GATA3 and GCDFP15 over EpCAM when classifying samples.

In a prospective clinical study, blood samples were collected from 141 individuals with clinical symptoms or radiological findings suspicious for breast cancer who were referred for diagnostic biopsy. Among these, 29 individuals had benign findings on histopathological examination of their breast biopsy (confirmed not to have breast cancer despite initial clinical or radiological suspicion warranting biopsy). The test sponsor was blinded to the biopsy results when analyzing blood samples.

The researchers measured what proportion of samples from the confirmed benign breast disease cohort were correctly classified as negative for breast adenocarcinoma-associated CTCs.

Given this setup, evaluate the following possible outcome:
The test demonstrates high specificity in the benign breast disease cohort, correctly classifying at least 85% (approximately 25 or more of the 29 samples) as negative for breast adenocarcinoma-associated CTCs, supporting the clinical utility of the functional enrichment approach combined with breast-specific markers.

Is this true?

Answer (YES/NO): YES